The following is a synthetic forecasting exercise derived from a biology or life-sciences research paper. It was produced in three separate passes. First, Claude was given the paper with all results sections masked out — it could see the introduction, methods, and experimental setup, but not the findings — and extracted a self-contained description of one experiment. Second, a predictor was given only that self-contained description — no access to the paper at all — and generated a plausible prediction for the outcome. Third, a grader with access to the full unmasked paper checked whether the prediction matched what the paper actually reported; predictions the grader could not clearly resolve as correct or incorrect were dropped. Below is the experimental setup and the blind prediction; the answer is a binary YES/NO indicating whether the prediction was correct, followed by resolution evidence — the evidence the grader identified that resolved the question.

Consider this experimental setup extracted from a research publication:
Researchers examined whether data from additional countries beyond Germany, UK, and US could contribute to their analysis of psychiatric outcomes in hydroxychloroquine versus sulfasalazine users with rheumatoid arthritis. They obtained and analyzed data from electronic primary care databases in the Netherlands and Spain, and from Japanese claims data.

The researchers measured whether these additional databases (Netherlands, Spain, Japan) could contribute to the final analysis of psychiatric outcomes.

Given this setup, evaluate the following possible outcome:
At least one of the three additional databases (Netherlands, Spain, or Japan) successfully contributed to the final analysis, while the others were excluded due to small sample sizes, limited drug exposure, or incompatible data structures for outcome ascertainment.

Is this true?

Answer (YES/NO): NO